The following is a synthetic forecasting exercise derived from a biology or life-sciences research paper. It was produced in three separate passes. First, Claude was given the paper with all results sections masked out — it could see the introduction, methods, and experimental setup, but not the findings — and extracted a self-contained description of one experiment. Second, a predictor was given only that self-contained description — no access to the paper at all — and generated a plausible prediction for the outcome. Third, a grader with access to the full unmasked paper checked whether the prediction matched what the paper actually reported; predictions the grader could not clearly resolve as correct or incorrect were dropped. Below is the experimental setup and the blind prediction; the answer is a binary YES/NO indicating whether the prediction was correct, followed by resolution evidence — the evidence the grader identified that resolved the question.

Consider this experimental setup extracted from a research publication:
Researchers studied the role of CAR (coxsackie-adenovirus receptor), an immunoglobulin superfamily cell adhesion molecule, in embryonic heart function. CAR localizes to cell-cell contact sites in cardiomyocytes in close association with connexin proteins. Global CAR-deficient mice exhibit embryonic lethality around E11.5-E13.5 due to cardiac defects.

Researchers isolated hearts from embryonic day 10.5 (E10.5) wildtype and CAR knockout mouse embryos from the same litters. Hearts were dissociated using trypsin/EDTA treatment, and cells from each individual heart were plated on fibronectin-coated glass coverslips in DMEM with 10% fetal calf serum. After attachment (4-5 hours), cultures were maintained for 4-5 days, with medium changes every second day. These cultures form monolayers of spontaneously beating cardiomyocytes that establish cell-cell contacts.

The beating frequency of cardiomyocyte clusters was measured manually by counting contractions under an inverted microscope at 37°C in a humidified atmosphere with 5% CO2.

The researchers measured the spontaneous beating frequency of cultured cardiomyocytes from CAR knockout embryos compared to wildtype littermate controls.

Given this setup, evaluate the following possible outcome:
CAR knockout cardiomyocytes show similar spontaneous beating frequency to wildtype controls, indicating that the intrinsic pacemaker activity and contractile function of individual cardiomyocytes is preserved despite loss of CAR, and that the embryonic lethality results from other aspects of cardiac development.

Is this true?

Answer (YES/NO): NO